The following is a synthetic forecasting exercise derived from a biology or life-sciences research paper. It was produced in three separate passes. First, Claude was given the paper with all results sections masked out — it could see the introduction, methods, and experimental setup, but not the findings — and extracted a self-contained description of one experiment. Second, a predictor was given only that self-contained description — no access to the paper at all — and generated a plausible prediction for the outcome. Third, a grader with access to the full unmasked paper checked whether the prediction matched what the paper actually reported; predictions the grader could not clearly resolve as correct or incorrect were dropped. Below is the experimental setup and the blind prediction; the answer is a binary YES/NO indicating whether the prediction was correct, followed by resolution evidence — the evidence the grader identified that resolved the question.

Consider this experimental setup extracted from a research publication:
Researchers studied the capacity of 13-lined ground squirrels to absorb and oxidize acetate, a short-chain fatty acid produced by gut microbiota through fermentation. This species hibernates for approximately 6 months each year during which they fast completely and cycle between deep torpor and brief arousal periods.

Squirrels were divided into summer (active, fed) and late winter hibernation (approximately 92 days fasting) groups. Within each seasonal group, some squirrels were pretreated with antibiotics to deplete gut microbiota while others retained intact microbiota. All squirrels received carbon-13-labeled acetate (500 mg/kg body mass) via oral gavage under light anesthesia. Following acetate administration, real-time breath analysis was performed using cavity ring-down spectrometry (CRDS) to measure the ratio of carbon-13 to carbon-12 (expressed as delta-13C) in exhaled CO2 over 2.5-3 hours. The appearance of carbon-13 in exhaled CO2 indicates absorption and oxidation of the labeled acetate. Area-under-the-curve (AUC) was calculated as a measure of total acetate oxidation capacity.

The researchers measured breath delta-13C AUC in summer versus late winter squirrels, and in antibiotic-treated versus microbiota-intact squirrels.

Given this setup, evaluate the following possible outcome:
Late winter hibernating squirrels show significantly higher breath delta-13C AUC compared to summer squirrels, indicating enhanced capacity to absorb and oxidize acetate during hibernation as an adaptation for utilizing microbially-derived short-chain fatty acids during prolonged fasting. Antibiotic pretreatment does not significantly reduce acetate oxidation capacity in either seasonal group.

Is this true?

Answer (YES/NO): NO